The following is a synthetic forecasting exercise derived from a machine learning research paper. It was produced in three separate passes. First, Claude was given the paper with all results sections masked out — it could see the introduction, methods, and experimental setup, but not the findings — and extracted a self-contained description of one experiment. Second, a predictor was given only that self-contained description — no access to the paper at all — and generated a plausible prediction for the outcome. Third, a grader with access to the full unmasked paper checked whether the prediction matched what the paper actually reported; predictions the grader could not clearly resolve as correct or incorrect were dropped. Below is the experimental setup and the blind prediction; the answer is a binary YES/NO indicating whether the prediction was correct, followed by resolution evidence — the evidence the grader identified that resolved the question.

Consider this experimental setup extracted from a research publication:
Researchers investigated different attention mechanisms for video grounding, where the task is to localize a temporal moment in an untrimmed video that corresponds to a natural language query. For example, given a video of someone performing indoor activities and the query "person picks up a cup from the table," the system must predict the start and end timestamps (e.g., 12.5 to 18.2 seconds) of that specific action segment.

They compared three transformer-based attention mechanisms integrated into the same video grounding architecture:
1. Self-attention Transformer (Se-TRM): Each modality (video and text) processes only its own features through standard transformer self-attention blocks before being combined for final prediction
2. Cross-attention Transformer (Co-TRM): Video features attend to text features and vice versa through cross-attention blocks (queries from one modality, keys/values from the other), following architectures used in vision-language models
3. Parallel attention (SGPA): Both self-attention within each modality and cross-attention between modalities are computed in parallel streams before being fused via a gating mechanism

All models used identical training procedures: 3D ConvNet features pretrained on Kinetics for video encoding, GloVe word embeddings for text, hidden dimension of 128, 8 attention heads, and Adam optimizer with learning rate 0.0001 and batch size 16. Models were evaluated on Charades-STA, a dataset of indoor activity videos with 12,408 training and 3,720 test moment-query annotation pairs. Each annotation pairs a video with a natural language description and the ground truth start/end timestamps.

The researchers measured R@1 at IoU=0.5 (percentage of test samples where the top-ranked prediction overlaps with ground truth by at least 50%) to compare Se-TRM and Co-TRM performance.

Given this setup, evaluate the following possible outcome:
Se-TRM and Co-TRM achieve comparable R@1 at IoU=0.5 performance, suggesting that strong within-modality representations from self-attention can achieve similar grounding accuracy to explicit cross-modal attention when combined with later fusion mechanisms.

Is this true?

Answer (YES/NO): YES